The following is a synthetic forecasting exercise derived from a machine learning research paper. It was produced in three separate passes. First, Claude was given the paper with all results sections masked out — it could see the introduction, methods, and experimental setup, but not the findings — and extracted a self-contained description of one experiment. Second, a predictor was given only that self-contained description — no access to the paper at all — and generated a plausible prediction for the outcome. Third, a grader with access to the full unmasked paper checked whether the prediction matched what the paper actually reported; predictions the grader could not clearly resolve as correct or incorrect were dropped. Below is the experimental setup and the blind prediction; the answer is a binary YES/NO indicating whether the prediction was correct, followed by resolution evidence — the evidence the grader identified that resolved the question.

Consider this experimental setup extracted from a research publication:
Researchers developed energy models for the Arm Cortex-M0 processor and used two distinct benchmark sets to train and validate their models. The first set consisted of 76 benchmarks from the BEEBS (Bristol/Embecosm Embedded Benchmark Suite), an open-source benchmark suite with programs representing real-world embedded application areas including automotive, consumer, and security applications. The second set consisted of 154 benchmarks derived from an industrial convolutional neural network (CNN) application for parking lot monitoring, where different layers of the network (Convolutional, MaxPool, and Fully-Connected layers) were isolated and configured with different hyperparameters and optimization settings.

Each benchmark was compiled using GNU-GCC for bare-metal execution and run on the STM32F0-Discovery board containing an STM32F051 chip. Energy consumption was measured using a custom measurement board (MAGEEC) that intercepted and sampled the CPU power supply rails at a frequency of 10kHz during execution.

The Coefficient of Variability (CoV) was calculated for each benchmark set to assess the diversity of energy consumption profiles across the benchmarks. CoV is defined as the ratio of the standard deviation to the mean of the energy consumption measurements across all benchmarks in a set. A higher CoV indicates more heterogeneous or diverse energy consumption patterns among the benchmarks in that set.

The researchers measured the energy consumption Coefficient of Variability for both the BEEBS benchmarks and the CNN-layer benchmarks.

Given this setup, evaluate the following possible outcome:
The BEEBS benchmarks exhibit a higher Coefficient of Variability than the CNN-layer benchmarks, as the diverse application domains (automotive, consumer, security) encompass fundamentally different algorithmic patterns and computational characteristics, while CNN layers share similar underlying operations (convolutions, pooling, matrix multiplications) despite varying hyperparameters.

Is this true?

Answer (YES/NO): YES